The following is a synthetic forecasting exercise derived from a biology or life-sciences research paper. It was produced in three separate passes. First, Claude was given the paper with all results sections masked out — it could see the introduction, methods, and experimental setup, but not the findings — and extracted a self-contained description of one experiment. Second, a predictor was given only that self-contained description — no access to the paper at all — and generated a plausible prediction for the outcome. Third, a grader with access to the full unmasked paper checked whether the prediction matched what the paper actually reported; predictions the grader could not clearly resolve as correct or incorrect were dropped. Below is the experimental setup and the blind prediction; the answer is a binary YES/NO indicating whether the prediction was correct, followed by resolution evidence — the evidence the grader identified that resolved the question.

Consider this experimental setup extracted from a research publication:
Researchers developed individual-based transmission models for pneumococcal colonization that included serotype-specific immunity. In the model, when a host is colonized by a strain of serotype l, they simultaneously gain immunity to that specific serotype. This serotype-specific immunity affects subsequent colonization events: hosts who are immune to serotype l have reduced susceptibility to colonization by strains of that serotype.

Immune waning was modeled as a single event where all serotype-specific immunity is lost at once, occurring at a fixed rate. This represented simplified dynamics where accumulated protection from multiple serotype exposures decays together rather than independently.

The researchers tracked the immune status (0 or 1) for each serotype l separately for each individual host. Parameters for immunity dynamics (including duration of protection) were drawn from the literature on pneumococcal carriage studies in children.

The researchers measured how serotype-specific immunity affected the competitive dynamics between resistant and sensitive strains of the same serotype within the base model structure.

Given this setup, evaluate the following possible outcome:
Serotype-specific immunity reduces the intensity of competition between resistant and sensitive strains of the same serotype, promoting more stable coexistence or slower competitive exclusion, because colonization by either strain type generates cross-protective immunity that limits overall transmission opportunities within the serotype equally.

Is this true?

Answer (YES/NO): NO